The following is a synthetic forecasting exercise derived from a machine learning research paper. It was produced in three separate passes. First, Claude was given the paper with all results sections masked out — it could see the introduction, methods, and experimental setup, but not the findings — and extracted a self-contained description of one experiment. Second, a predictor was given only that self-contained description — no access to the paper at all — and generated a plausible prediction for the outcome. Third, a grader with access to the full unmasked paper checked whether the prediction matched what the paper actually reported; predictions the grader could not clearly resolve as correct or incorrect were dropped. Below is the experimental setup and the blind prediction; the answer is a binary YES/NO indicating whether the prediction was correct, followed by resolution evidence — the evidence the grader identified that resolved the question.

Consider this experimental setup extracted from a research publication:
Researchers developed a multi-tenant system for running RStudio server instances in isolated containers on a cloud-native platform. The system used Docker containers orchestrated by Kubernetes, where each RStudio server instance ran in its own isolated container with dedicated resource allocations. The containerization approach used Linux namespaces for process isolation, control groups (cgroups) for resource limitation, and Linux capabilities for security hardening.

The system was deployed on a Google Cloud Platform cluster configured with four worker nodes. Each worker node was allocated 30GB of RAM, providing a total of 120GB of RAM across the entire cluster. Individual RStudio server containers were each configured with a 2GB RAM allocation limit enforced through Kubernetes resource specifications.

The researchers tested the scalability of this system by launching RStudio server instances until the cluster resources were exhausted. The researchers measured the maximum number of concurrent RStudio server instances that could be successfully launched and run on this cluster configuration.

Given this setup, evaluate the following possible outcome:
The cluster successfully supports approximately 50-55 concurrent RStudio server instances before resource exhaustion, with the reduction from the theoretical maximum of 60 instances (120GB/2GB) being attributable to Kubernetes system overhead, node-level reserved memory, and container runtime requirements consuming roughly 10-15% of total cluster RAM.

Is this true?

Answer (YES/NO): NO